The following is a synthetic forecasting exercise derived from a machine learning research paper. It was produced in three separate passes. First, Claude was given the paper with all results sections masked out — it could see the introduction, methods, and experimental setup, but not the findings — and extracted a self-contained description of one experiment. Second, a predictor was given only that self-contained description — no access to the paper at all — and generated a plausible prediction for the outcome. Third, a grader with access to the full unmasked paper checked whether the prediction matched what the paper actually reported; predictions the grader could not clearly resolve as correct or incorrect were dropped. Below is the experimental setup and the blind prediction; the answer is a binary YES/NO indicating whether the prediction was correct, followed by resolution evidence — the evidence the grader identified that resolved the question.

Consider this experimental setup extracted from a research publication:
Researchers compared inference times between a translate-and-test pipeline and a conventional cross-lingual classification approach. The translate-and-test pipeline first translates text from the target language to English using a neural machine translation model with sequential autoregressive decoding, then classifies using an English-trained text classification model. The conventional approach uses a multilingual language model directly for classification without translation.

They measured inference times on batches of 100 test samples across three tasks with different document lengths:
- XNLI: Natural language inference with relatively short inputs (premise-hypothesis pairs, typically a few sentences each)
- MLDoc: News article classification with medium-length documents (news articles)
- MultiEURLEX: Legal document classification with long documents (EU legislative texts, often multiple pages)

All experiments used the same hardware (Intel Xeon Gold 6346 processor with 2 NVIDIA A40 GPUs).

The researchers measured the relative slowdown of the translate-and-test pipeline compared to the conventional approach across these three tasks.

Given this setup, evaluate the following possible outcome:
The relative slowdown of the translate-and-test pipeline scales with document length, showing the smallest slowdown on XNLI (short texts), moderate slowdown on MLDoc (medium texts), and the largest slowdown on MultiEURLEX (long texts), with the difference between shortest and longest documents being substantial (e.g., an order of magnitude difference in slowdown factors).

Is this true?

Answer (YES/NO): NO